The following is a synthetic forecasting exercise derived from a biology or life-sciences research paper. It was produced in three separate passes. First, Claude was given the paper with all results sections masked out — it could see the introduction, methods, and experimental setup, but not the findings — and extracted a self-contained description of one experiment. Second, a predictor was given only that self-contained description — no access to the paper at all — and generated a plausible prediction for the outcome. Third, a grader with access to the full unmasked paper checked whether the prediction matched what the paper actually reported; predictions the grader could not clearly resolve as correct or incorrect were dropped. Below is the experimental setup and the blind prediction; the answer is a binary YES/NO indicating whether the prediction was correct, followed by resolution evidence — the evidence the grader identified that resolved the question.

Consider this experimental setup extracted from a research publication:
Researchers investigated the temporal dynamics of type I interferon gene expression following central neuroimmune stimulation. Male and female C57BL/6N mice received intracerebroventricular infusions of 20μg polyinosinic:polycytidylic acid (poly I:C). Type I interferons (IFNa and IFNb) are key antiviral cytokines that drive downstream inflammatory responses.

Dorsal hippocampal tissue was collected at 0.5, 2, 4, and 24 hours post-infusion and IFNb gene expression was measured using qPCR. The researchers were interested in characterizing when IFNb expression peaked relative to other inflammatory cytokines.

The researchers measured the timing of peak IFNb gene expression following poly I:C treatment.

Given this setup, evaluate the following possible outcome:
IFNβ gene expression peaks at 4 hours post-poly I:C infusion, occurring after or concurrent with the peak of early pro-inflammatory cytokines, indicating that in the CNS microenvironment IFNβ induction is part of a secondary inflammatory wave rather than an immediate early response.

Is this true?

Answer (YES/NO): NO